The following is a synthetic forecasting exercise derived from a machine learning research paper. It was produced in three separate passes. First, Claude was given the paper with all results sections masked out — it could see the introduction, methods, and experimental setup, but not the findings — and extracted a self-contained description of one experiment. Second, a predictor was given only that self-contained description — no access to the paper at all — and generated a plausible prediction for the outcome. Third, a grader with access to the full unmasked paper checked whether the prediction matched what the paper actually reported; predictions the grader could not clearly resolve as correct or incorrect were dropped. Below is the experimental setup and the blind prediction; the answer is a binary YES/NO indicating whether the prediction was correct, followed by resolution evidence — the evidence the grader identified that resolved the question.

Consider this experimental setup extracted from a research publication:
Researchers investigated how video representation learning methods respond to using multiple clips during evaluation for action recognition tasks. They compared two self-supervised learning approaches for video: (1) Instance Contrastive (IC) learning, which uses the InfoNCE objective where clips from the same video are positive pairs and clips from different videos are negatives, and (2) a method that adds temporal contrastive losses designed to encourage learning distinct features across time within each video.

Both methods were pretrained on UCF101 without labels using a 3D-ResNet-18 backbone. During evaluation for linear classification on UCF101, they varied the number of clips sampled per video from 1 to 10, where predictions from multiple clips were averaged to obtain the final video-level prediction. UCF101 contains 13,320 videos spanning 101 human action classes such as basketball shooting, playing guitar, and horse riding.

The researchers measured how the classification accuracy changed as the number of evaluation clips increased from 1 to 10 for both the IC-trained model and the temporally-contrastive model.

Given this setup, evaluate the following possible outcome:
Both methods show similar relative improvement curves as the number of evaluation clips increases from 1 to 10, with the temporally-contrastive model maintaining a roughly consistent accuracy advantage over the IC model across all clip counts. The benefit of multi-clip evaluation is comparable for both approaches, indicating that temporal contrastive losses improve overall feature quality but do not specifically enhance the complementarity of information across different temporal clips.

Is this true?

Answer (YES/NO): NO